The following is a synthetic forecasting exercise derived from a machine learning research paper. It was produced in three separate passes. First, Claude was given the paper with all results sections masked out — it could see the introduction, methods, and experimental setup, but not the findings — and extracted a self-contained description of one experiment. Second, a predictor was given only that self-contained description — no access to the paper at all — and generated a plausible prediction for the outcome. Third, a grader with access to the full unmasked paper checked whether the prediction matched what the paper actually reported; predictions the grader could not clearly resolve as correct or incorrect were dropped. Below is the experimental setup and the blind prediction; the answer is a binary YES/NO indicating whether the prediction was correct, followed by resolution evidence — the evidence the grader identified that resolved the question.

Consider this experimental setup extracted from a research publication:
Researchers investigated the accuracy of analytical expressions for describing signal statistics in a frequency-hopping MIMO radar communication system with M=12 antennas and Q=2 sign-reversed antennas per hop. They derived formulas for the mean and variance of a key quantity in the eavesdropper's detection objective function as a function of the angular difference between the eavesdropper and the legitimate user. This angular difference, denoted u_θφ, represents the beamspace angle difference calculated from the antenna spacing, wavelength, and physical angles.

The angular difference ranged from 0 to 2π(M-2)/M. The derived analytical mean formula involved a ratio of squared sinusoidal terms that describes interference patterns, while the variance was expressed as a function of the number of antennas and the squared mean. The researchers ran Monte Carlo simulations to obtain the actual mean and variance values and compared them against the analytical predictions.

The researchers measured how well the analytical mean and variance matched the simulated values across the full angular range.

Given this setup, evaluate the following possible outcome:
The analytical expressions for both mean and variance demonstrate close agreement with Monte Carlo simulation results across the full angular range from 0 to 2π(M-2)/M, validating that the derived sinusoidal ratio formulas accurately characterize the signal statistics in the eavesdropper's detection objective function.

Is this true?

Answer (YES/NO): NO